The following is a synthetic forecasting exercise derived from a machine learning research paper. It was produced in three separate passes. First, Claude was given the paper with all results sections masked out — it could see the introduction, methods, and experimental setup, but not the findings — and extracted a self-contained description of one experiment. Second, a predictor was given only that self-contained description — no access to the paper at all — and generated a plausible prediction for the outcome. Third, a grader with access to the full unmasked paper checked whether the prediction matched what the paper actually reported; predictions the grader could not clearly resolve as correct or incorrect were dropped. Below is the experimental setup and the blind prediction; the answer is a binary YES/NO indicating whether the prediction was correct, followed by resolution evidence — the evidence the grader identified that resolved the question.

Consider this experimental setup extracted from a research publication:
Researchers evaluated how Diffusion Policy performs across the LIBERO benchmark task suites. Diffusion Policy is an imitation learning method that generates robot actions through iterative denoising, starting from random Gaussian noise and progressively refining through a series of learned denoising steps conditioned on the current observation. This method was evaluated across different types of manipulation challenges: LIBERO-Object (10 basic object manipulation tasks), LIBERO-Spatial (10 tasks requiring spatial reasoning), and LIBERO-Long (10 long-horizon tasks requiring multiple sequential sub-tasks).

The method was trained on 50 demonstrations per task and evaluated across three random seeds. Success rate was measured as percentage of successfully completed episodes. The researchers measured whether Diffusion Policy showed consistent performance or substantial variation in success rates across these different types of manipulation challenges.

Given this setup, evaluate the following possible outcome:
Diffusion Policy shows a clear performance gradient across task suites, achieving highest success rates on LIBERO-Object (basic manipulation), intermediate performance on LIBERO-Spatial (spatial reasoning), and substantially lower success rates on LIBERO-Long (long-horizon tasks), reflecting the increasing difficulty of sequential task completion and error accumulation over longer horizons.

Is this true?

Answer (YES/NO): NO